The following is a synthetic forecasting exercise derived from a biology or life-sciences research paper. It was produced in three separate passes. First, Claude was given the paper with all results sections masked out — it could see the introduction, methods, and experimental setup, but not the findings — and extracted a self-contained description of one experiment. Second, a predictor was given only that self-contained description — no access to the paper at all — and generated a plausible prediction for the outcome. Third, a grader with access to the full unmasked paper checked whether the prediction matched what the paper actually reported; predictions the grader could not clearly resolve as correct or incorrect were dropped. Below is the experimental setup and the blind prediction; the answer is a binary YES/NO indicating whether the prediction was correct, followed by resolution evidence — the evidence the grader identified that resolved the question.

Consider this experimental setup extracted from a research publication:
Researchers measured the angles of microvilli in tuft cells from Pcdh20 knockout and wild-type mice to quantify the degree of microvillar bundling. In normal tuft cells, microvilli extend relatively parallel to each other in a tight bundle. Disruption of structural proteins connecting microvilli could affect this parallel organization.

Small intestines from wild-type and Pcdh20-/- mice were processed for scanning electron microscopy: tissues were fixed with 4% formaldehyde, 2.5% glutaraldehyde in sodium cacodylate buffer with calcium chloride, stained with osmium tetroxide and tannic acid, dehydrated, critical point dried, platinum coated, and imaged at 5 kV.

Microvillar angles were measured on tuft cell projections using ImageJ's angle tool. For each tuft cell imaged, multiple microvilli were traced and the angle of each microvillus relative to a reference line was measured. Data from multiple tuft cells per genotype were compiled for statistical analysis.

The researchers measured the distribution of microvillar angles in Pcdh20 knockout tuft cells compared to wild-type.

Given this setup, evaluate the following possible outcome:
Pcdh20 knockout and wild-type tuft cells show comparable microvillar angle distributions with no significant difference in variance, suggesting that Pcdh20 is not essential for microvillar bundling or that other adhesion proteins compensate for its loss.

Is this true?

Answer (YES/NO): NO